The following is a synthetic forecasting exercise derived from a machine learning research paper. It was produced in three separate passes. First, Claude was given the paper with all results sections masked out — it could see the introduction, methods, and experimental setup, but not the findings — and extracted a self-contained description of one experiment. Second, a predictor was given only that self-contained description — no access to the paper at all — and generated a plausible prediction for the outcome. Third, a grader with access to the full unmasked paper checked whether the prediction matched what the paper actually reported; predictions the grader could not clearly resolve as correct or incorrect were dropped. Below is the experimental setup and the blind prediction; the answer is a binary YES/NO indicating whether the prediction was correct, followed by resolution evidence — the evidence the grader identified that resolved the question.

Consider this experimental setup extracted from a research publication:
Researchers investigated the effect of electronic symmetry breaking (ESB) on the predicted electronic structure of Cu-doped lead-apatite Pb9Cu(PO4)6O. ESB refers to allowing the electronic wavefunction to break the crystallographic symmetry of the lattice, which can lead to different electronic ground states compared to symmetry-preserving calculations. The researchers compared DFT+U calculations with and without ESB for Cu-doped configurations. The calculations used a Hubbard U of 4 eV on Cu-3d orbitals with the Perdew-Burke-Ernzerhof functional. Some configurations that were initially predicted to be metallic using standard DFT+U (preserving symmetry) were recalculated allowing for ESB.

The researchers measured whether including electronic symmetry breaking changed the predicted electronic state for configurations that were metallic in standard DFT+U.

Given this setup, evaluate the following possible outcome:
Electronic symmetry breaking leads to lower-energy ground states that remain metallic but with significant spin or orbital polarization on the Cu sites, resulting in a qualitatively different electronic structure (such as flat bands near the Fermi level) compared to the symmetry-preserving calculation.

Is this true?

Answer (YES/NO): NO